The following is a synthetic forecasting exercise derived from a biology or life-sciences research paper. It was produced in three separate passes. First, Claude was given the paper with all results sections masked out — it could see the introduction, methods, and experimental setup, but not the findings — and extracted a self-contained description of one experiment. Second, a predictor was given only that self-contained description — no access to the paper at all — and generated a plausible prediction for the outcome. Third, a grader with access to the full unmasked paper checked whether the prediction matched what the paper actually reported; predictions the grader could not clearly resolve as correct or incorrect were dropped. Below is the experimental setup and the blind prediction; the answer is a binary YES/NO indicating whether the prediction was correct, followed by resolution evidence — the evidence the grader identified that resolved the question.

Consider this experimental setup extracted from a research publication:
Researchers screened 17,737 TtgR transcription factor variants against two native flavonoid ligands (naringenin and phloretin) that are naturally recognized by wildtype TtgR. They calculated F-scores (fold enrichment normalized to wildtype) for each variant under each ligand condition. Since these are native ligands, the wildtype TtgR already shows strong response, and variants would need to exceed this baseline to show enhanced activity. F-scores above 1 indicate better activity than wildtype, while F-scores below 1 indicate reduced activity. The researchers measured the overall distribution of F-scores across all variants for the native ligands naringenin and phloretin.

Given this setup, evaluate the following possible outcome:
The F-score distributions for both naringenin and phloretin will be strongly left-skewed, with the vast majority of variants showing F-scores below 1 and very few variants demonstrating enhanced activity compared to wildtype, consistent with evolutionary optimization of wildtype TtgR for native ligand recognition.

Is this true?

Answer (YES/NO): NO